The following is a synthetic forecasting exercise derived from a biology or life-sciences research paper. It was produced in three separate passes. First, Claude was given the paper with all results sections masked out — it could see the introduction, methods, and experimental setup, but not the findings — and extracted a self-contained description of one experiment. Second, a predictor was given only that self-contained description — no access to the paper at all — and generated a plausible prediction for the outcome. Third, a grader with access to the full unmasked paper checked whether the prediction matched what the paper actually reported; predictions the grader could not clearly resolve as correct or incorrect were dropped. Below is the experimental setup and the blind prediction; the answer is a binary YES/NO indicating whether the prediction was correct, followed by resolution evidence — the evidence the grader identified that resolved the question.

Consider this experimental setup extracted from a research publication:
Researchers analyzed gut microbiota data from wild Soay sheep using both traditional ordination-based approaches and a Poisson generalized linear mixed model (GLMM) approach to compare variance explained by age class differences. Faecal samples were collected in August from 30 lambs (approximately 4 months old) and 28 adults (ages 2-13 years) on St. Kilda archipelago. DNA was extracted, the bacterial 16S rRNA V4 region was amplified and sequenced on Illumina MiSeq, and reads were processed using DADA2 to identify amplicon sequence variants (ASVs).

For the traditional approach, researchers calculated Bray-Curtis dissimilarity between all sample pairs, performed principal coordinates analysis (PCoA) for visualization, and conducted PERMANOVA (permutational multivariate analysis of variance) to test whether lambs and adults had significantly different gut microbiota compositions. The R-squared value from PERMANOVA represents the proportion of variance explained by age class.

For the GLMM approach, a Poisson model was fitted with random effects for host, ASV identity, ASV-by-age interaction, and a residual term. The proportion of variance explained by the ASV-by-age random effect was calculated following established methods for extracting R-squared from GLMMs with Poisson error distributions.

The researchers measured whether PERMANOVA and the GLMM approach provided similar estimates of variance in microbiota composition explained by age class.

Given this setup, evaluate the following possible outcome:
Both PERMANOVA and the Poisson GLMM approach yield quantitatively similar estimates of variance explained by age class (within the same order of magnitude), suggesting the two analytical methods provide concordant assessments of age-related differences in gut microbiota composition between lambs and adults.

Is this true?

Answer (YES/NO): YES